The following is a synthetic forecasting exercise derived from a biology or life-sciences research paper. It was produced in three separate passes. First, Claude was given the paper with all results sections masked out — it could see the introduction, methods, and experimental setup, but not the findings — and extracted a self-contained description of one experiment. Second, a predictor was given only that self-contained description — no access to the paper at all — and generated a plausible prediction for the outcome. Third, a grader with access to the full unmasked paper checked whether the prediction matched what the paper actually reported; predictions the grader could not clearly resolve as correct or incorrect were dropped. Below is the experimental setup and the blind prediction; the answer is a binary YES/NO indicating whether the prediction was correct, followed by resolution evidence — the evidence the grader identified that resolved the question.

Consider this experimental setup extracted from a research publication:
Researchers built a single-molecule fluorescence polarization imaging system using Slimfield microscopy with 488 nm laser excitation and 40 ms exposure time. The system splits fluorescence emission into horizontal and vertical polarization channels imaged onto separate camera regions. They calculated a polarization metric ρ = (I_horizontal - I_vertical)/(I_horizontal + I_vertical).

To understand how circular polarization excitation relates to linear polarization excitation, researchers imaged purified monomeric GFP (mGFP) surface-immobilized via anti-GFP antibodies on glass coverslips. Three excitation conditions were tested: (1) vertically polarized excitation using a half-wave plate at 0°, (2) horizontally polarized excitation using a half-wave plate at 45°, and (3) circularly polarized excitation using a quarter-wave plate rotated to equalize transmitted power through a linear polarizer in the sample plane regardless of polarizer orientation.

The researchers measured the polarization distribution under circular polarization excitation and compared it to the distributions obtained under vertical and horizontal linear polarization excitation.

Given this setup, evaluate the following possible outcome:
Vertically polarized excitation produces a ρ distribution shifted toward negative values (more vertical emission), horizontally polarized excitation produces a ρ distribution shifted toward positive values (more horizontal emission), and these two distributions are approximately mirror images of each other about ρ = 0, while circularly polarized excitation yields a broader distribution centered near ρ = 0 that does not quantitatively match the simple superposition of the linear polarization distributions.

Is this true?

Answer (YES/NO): NO